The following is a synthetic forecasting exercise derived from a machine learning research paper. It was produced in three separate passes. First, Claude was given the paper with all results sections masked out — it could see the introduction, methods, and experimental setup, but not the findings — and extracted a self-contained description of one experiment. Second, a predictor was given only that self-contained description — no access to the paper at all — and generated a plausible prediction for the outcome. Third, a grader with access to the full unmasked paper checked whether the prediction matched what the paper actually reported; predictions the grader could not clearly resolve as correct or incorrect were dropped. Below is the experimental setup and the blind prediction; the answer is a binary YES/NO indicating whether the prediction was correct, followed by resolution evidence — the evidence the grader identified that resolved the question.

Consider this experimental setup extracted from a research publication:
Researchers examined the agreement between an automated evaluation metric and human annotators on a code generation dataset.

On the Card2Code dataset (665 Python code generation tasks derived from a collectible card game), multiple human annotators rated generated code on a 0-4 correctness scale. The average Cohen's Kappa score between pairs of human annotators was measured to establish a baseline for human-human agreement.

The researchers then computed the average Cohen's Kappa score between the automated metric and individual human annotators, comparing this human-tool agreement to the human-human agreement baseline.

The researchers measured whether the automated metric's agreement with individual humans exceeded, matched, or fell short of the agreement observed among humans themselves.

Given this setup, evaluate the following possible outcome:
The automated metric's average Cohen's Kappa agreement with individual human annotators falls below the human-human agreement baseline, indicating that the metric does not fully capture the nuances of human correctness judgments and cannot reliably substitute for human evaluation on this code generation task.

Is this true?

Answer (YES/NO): NO